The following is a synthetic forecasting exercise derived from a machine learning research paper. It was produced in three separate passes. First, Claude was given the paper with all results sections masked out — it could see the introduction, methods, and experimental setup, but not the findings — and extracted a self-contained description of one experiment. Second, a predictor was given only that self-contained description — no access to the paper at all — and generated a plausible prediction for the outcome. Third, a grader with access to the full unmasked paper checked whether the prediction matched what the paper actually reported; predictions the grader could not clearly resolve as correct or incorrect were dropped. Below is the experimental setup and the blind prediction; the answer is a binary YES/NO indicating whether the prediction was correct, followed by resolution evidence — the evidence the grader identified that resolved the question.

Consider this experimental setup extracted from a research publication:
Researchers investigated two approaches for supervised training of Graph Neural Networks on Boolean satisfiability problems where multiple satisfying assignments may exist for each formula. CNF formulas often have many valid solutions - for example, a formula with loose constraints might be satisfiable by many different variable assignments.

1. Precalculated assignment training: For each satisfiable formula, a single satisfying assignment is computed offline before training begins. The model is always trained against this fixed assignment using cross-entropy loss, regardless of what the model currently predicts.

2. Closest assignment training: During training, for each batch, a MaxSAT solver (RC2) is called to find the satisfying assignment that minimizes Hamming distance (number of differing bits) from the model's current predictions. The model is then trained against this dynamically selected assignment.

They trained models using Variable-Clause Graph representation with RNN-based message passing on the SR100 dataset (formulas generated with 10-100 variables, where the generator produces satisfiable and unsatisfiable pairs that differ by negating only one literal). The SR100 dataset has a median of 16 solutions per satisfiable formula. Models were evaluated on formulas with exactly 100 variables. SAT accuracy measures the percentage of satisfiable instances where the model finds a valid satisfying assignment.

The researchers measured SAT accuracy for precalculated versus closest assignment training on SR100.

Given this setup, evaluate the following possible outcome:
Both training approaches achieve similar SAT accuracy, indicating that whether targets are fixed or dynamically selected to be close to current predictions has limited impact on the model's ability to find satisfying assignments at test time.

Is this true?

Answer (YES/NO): NO